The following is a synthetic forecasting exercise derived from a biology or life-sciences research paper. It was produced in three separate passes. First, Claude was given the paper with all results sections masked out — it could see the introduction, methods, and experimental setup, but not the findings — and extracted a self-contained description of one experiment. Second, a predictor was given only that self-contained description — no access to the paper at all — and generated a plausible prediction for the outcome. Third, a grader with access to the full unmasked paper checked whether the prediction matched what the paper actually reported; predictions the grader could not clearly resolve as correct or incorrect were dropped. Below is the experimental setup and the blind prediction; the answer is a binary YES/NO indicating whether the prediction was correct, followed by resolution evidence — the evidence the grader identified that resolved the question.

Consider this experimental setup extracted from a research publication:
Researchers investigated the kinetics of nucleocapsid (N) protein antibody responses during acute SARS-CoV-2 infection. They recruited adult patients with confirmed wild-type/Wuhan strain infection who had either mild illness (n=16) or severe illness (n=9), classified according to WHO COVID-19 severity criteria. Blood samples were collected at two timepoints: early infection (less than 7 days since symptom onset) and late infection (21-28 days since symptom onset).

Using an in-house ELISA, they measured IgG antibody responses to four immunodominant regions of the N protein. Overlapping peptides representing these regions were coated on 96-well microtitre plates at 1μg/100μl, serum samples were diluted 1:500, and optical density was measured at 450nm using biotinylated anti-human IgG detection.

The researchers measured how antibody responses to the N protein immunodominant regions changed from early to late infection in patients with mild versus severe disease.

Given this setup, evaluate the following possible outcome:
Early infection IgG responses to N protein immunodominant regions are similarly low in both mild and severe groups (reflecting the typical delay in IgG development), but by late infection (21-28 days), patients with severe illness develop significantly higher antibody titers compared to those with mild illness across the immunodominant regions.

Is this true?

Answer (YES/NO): NO